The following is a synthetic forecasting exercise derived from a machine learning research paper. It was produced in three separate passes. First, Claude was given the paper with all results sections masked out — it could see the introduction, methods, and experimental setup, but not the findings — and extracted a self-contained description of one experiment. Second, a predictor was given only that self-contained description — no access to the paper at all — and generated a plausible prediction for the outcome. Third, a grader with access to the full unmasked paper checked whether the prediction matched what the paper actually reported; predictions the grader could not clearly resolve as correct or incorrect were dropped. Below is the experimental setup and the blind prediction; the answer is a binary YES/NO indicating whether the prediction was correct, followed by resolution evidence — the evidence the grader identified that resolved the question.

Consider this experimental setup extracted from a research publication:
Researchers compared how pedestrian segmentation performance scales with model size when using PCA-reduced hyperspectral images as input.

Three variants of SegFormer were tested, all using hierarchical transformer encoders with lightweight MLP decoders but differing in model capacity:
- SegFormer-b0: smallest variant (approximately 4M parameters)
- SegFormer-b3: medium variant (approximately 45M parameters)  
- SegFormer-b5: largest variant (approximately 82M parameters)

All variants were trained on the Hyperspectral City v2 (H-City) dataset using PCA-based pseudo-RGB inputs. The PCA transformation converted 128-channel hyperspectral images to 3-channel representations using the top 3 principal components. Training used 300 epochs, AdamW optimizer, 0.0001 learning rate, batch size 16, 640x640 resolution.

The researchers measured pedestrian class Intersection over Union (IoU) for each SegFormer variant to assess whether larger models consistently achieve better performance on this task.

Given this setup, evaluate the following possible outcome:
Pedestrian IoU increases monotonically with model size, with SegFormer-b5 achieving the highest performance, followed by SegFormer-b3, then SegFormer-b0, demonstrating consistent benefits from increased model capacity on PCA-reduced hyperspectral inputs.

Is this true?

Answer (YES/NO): NO